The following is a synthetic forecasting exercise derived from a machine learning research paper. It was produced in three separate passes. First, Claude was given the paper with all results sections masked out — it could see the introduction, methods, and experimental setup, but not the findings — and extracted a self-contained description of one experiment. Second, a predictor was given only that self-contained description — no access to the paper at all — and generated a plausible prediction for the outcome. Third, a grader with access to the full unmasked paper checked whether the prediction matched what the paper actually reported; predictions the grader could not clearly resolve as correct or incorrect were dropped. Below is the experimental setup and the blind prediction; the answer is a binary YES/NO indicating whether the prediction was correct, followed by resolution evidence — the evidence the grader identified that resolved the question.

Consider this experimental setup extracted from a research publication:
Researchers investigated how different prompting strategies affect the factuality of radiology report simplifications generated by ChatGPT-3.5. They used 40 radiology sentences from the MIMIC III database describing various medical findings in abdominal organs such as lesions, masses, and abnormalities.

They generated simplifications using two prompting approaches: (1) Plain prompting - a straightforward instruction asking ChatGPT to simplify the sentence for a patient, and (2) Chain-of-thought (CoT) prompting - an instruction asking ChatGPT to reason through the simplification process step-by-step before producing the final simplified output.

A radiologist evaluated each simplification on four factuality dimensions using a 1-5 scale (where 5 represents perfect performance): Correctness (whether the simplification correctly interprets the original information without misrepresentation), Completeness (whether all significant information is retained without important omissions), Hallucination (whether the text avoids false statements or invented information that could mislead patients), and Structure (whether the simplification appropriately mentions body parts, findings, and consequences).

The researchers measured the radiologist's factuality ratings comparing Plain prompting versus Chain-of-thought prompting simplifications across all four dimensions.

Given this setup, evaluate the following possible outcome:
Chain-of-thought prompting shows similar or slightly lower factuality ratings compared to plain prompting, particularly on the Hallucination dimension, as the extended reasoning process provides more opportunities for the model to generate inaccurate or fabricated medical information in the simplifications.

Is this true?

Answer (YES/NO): NO